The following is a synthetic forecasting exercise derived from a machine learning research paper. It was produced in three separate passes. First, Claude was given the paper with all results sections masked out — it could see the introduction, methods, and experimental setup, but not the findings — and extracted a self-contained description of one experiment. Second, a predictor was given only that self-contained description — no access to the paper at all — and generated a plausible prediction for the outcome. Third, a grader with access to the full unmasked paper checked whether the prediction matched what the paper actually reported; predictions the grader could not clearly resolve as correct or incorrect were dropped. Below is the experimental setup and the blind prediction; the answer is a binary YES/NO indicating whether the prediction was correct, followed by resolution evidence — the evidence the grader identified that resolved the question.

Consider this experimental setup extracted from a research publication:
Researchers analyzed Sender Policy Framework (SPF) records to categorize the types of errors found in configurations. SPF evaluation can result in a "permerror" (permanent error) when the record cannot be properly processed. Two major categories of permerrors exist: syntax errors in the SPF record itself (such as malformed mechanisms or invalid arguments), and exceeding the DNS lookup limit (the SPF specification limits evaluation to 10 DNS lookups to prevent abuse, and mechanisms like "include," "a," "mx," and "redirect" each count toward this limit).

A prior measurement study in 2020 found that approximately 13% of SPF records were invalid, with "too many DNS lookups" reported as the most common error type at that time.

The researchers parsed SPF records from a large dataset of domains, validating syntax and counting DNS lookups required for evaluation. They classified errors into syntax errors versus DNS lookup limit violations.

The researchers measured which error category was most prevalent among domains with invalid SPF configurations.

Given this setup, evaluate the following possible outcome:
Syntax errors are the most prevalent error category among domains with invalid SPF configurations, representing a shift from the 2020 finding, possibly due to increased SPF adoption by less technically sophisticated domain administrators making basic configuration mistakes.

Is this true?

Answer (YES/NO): NO